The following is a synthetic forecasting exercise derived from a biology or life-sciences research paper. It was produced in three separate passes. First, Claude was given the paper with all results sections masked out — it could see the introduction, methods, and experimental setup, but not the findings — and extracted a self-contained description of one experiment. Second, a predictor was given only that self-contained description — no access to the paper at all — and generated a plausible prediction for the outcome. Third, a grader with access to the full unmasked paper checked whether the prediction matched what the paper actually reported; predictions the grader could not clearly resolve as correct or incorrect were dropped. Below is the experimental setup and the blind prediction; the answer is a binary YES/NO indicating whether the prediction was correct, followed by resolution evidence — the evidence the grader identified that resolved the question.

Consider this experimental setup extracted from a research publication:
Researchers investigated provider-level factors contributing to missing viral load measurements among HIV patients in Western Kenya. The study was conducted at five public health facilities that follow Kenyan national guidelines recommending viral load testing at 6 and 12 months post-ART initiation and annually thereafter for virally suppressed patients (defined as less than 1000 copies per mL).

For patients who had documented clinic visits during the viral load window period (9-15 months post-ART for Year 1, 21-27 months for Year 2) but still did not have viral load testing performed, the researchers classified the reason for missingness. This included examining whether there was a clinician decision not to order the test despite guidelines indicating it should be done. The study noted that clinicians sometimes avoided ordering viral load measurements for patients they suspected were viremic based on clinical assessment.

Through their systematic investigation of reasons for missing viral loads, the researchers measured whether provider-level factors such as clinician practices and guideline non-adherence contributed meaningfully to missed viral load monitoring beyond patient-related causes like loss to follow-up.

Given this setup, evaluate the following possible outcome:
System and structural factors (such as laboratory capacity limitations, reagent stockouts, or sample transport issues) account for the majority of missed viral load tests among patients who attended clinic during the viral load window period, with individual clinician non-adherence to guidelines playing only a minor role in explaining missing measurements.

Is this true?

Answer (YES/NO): NO